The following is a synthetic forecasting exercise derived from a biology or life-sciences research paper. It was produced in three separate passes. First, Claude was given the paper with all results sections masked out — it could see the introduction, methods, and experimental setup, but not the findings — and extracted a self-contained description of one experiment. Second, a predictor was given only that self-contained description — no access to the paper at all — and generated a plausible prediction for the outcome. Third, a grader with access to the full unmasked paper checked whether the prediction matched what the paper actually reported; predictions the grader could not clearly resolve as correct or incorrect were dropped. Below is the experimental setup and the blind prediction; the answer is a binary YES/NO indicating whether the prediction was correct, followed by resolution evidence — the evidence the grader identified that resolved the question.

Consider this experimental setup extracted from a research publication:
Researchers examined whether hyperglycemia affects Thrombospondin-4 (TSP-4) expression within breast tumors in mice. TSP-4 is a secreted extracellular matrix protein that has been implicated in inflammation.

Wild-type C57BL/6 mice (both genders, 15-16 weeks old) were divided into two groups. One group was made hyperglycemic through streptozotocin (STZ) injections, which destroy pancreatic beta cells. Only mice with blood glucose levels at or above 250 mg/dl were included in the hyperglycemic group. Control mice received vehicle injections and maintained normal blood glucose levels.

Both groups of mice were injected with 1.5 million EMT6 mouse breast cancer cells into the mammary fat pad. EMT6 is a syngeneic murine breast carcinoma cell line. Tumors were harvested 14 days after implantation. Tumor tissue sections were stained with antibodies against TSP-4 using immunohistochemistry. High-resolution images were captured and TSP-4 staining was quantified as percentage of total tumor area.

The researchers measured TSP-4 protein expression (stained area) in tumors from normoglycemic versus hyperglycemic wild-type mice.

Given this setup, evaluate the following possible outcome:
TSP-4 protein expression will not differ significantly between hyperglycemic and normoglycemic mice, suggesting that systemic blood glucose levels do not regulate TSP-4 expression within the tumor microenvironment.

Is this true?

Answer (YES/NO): NO